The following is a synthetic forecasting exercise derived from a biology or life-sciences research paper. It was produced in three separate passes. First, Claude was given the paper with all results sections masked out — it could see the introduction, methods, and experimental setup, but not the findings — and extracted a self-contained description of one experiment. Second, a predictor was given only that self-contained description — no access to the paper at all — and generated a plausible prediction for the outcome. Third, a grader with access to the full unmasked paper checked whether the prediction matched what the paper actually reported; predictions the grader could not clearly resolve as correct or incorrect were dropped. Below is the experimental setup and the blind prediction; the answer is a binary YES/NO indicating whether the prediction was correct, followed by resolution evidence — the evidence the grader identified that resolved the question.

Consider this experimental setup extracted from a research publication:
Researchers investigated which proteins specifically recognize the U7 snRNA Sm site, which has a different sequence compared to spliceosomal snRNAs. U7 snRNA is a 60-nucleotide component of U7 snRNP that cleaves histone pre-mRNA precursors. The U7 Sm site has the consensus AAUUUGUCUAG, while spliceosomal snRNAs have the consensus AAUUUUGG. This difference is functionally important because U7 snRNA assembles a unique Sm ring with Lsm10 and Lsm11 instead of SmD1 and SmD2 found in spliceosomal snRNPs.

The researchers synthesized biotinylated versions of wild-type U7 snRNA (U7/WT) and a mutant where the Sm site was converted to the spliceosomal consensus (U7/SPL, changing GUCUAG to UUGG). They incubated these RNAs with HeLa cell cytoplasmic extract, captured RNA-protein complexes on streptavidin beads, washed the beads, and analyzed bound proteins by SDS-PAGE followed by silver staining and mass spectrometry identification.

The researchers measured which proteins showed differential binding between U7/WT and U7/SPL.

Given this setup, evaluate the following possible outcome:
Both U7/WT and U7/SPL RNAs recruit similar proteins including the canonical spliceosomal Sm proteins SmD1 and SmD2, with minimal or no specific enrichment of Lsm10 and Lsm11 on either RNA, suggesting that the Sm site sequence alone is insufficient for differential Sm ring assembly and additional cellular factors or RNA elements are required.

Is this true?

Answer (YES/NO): NO